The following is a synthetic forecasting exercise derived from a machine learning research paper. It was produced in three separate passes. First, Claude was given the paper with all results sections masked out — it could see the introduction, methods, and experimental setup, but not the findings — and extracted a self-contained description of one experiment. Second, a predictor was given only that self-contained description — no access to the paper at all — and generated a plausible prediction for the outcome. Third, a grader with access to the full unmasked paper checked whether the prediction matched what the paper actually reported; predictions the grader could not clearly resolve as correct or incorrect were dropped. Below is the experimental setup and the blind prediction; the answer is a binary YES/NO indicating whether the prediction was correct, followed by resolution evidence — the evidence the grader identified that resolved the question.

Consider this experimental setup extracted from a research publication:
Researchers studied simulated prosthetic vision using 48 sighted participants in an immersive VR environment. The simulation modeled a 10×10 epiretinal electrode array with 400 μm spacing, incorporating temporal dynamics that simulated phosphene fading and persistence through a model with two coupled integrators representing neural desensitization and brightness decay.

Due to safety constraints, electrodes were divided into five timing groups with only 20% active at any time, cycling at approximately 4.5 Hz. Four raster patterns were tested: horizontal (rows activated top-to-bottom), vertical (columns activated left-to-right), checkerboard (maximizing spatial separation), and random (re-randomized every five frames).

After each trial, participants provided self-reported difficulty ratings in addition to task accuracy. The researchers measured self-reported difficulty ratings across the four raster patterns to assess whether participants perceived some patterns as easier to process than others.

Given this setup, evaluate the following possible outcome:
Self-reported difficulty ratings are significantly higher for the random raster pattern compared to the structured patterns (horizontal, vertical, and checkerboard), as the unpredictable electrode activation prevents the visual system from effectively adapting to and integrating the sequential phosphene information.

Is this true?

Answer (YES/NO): NO